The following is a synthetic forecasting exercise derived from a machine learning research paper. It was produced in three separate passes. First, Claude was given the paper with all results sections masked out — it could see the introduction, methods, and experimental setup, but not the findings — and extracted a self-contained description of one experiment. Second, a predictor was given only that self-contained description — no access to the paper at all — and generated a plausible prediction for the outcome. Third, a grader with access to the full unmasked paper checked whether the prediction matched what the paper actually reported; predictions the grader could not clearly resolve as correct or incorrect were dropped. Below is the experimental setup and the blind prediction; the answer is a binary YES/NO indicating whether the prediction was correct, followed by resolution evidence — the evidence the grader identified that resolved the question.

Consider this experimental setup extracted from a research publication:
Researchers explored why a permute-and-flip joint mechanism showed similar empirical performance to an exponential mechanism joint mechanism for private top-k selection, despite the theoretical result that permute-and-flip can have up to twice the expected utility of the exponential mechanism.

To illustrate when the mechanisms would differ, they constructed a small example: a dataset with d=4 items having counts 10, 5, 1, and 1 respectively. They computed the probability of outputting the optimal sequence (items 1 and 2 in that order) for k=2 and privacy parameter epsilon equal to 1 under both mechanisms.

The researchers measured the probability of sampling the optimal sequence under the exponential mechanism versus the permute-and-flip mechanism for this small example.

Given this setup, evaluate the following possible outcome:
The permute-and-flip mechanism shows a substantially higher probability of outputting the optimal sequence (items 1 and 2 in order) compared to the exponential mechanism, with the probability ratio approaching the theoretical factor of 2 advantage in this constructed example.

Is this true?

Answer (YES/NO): NO